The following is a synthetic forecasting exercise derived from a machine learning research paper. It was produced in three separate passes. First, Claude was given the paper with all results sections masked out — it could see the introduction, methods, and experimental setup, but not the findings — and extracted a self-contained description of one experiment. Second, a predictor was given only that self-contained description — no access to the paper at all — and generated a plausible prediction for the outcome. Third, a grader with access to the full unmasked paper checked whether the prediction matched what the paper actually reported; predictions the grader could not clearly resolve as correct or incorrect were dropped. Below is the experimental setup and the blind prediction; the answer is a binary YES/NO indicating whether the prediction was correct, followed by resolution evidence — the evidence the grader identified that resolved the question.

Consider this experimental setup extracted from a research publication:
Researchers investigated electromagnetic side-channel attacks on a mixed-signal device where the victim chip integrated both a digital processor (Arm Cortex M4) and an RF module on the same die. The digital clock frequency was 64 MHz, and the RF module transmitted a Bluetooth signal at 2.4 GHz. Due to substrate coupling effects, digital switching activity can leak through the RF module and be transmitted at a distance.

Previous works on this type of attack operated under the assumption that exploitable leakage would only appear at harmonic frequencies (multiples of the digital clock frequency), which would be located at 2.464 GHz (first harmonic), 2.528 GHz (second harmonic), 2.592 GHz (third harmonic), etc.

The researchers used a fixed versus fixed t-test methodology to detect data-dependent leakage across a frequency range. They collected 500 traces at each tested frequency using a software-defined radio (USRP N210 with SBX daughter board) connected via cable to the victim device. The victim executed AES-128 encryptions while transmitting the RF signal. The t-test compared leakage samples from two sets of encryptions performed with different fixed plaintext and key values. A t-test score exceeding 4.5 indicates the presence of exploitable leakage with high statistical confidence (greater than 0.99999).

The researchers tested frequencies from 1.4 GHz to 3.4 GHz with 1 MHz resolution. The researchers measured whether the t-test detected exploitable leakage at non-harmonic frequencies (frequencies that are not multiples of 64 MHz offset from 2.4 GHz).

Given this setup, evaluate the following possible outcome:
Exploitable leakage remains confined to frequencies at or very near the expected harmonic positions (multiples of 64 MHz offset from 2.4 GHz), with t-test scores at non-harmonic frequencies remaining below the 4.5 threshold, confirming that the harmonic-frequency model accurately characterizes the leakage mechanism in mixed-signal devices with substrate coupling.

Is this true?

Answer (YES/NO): NO